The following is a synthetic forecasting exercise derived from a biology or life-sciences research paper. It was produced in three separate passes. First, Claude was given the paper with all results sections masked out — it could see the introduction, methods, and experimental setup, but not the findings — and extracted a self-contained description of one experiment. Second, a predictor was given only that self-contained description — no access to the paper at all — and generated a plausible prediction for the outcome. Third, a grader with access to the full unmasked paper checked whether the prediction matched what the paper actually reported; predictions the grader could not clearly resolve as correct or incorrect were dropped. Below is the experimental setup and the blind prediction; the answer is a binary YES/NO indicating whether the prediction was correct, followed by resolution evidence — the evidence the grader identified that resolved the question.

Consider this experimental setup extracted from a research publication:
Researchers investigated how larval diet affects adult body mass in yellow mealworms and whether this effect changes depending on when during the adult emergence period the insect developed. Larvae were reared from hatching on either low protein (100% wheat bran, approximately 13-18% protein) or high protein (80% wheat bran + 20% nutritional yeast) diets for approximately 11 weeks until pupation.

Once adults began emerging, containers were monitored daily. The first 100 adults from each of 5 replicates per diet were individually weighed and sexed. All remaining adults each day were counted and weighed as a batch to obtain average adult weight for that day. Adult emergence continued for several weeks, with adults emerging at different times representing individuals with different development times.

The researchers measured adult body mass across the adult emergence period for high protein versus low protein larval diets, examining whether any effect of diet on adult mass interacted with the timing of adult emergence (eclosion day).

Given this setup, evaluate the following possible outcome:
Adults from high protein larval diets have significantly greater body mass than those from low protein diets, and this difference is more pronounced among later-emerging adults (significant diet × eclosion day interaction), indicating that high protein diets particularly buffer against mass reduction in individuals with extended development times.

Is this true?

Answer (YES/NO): NO